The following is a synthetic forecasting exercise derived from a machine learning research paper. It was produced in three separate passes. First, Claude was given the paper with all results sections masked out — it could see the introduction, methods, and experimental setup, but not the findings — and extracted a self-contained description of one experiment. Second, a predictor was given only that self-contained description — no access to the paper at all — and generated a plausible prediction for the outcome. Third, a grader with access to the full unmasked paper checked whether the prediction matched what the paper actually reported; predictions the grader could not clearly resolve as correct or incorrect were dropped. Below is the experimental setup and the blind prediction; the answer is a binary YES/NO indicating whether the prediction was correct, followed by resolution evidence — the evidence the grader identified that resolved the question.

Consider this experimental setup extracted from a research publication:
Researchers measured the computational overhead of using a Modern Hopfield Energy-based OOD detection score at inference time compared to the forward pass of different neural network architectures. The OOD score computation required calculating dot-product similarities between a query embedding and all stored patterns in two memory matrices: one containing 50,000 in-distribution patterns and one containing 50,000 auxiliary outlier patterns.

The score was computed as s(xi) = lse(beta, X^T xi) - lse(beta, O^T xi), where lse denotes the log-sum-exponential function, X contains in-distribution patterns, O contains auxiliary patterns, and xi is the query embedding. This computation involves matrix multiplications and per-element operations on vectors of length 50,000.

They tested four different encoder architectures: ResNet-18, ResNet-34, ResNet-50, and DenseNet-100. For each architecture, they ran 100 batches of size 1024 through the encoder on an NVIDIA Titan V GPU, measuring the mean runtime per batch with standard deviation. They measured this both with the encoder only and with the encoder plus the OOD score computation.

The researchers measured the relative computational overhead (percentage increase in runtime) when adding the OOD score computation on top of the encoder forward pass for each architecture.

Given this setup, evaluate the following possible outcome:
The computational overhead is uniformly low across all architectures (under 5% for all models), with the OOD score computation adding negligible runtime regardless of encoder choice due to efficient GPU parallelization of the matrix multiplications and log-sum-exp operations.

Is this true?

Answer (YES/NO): NO